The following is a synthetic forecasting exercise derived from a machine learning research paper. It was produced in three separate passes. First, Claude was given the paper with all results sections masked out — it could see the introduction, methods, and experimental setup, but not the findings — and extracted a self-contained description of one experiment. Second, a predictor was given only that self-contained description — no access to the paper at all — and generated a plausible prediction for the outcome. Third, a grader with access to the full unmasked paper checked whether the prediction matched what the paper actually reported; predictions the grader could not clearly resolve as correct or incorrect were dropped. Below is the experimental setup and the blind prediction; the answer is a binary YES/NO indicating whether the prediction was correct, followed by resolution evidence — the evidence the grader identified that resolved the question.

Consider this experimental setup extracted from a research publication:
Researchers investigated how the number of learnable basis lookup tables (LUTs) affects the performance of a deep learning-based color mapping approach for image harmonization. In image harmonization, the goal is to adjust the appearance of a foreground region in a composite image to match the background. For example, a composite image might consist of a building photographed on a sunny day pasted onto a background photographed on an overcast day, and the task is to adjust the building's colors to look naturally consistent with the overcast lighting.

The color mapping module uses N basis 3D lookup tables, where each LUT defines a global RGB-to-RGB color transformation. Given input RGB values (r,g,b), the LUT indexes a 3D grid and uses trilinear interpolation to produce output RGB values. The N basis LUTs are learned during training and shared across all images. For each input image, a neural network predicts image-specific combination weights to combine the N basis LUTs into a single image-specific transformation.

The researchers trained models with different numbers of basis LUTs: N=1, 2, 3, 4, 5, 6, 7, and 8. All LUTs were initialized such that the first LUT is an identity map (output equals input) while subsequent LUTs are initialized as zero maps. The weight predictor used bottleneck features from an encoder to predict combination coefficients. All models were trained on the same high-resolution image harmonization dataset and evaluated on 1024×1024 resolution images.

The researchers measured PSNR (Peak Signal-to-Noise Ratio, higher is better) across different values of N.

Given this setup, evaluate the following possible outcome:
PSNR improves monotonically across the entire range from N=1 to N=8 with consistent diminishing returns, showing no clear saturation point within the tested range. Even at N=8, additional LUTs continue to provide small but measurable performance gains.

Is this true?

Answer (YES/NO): NO